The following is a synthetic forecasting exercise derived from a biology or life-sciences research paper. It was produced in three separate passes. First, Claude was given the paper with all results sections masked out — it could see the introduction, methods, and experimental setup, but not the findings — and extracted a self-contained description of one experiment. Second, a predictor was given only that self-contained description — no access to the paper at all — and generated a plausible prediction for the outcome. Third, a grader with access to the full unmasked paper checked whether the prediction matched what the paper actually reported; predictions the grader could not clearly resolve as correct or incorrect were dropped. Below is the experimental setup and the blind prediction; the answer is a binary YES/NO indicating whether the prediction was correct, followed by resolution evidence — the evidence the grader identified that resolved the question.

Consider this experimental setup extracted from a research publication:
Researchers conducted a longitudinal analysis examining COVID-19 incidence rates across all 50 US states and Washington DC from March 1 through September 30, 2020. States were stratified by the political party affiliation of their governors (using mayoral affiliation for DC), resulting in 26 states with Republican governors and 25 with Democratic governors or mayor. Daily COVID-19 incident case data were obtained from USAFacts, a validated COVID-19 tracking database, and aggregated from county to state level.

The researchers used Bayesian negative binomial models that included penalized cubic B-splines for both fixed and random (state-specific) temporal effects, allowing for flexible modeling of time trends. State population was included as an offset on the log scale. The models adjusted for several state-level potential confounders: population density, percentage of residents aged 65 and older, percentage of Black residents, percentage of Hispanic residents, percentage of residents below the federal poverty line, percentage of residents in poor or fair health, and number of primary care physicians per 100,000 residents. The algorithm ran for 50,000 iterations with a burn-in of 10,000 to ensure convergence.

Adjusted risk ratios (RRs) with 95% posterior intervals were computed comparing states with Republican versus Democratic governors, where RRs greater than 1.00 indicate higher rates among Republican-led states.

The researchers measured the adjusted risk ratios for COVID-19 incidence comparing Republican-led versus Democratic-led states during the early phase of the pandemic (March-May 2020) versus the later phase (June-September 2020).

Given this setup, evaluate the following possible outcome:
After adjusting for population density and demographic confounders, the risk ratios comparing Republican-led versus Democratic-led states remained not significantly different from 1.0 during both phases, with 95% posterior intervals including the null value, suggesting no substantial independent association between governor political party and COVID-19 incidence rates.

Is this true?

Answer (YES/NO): NO